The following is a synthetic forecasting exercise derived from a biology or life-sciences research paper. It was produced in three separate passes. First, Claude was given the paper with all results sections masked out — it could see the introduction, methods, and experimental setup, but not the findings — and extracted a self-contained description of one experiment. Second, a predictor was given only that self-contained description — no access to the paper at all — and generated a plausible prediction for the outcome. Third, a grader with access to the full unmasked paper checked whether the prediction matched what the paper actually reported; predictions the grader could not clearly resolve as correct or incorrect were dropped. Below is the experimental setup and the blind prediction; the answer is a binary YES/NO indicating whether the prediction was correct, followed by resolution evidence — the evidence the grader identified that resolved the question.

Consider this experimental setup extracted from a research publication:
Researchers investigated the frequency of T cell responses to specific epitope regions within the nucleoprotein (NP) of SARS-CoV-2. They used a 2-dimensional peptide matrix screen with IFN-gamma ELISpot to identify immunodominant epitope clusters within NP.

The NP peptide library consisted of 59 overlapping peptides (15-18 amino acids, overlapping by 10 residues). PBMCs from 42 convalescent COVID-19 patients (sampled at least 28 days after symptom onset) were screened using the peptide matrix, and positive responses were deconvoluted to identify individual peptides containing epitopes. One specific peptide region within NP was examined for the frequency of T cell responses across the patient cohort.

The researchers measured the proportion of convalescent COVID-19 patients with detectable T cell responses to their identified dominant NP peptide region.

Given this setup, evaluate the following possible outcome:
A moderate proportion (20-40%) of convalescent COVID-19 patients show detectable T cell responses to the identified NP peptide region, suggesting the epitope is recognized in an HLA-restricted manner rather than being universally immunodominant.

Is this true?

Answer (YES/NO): YES